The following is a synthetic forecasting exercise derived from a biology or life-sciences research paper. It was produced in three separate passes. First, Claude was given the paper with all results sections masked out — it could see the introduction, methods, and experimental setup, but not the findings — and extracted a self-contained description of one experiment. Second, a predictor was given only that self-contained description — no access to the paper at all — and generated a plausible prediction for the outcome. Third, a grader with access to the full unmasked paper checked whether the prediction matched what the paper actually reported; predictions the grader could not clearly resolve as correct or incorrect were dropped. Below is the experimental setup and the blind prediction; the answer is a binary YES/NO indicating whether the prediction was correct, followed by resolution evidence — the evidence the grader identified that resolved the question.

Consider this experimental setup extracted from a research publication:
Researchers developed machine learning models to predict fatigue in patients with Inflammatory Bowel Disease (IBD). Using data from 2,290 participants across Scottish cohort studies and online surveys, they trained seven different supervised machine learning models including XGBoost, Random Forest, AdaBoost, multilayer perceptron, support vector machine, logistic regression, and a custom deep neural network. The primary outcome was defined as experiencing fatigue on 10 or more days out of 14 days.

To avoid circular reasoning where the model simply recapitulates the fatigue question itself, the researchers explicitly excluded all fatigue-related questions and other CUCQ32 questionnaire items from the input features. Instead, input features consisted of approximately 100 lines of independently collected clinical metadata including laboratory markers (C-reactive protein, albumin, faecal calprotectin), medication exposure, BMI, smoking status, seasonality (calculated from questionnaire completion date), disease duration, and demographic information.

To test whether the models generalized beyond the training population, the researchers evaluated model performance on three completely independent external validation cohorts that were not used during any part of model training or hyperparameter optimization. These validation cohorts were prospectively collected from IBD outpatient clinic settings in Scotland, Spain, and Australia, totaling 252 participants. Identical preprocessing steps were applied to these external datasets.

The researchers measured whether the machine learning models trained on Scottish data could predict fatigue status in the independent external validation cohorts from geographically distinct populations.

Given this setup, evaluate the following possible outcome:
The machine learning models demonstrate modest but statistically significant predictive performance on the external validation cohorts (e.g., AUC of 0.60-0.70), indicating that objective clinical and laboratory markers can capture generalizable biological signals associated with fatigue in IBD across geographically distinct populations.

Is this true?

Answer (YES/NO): YES